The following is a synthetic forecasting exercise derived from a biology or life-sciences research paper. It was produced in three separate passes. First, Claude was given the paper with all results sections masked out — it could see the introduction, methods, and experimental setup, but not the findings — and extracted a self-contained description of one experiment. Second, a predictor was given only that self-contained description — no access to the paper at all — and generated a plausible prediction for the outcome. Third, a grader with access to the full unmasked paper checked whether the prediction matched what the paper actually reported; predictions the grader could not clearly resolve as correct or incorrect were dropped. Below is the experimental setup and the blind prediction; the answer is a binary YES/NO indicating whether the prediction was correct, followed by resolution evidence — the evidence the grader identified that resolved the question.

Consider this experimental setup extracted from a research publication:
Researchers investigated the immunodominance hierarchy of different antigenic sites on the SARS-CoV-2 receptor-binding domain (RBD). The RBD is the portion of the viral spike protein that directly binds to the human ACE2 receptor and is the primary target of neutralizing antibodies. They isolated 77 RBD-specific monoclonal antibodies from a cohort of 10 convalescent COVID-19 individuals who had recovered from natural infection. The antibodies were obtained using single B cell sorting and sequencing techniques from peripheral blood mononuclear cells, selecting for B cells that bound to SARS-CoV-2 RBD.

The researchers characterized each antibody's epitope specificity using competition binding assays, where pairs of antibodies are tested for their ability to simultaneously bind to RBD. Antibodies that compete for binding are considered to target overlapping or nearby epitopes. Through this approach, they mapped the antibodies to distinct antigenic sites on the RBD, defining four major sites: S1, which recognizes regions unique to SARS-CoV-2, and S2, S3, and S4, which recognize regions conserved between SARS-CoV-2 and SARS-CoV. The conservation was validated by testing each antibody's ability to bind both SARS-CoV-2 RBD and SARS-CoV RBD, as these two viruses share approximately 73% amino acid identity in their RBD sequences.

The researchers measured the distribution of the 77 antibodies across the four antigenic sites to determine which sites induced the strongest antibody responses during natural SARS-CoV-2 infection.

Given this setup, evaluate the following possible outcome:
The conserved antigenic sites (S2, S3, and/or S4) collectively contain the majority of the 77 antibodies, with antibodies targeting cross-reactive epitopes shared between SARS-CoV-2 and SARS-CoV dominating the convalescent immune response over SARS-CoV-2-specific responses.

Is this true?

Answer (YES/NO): NO